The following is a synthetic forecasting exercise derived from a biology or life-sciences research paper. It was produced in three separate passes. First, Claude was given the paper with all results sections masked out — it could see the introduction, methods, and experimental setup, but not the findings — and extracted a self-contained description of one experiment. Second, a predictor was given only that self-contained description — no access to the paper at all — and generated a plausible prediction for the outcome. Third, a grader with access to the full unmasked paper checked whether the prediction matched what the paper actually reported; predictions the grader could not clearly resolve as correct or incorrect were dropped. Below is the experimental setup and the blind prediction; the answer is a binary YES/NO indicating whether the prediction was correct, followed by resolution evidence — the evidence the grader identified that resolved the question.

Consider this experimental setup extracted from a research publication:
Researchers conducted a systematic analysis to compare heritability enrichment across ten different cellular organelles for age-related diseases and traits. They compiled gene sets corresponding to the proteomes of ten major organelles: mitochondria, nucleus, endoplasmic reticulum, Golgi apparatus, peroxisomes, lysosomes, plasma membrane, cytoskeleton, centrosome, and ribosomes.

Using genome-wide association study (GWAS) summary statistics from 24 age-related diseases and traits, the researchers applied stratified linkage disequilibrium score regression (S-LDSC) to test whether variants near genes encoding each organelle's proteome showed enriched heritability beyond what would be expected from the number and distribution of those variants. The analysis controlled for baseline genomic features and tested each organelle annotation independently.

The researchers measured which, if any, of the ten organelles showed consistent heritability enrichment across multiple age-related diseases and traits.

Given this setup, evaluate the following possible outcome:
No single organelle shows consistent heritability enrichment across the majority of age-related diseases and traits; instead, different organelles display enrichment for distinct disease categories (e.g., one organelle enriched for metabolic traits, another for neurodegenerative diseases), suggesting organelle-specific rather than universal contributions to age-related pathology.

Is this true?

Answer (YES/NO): NO